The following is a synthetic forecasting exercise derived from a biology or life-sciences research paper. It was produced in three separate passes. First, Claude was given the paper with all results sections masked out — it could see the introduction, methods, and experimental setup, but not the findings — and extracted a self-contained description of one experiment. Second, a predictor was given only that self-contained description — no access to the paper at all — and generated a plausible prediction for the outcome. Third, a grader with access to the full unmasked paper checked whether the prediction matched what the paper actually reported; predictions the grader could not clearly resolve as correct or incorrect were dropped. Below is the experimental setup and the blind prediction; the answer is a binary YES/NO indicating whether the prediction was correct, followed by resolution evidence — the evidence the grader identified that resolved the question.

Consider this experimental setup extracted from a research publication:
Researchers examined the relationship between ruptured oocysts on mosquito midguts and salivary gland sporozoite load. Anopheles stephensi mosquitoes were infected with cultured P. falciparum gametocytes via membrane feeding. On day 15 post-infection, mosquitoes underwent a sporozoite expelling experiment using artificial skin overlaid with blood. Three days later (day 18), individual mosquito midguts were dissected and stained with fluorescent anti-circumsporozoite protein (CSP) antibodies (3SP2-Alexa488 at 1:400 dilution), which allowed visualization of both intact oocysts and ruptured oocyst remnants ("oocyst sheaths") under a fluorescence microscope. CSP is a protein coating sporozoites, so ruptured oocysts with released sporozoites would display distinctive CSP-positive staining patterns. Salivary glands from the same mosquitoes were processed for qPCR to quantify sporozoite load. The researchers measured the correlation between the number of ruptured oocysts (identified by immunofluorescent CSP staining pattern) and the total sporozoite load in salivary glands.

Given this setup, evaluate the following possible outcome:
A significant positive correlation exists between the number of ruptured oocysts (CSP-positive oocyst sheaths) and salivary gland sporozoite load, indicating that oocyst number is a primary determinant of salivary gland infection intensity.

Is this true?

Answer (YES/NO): YES